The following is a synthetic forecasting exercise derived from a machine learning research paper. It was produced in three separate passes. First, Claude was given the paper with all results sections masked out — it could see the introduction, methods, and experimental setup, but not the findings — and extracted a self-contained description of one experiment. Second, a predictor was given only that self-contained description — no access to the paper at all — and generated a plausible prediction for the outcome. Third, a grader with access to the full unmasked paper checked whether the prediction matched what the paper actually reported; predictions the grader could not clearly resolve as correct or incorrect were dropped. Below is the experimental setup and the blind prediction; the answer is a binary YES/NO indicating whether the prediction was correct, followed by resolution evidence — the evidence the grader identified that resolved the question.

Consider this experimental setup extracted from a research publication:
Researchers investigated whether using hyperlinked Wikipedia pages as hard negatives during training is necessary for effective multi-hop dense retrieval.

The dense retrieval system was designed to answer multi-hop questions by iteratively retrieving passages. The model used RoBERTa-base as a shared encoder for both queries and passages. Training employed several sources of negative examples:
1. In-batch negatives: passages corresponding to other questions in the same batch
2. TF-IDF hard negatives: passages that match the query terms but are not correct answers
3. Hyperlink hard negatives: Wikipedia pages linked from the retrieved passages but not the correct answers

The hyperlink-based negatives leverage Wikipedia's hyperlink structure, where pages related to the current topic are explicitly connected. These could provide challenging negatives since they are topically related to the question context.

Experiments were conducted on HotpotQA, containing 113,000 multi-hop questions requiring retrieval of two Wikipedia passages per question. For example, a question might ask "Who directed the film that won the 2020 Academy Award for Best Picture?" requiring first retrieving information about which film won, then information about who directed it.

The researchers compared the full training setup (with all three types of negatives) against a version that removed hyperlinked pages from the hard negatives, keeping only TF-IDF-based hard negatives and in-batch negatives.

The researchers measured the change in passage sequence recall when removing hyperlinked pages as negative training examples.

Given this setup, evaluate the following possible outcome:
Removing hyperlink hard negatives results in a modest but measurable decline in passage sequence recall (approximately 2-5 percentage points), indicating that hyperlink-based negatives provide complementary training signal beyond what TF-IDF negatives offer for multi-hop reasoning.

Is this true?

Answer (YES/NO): NO